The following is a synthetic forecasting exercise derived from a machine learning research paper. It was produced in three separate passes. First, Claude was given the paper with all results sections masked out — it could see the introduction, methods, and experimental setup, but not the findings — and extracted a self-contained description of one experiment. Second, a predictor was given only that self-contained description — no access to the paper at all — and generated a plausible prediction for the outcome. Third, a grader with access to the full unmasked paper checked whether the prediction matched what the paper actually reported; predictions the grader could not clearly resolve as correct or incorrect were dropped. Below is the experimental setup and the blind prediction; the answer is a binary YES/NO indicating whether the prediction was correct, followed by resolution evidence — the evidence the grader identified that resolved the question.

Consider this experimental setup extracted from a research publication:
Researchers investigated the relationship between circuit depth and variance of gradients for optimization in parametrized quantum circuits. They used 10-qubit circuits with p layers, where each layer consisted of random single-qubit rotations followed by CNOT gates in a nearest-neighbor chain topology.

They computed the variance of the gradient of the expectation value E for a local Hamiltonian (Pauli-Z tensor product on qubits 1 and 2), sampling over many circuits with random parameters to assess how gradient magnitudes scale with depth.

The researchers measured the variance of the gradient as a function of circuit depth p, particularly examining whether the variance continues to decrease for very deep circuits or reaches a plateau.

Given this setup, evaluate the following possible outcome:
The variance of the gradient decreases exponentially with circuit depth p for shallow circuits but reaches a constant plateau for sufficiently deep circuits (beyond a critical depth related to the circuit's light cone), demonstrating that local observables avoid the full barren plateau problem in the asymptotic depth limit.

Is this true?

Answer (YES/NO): NO